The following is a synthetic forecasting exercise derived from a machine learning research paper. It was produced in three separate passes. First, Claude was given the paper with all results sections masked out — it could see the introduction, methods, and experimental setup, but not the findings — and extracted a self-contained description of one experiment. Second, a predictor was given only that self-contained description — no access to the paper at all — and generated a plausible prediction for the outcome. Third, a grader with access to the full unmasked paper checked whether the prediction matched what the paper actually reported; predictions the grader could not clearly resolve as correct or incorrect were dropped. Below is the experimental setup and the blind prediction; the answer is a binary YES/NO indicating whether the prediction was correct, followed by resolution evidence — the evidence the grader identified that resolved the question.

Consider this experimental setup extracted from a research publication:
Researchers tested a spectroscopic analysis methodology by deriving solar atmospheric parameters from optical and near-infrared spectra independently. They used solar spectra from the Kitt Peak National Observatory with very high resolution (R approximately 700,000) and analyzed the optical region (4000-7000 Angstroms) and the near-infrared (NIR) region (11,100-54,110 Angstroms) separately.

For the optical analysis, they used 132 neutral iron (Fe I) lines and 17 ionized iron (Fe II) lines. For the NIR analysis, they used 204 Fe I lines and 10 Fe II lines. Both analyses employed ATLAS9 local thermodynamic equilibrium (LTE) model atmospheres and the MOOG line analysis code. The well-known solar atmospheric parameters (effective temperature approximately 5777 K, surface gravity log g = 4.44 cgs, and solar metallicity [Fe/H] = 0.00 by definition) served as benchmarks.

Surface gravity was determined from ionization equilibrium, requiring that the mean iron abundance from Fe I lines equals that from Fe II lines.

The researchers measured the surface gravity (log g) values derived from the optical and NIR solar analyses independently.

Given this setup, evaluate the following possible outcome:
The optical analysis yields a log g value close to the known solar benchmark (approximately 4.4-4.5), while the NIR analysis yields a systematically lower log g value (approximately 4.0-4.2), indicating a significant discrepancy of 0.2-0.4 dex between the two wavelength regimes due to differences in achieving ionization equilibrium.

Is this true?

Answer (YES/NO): NO